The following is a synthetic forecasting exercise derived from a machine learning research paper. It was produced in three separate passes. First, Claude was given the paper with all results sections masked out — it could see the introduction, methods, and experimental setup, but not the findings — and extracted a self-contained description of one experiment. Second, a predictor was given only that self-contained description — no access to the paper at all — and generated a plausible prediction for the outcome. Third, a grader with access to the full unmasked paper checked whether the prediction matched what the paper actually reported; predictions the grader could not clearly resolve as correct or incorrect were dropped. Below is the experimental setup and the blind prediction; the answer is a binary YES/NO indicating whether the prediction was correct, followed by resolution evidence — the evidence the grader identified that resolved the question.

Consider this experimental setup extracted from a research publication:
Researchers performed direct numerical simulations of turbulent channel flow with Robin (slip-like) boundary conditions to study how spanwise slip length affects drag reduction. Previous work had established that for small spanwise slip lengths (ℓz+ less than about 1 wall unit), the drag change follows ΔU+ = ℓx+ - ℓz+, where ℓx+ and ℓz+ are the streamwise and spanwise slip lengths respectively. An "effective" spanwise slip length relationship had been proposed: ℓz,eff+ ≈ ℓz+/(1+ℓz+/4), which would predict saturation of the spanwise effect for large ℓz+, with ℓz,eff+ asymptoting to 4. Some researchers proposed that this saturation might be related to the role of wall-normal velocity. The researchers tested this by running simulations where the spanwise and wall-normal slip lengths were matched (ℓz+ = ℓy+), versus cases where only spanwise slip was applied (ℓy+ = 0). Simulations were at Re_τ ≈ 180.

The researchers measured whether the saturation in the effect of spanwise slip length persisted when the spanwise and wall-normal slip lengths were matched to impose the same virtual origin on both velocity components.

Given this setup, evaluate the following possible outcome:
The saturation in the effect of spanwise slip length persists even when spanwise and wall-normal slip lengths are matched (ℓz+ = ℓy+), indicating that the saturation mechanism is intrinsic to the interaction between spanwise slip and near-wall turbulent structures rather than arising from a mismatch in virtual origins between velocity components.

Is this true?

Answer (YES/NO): NO